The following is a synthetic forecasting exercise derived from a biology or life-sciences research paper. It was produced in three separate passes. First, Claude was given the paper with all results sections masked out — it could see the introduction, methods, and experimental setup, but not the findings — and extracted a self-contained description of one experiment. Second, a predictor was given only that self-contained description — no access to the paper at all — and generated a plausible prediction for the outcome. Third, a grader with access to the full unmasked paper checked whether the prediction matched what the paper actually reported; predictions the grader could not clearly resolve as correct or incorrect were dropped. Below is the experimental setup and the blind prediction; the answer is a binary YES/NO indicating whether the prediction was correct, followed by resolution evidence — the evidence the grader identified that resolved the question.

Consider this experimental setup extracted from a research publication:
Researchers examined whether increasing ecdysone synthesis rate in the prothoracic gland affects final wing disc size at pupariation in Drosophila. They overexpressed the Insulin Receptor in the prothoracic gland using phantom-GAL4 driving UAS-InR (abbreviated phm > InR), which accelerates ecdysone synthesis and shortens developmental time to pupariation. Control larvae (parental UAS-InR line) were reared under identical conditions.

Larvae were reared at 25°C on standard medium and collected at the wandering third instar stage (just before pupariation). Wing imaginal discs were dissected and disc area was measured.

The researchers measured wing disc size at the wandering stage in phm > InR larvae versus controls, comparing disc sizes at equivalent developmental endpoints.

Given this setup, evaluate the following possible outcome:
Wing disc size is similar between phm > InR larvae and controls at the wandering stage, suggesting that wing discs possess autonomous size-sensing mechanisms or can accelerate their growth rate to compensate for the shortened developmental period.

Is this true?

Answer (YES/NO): NO